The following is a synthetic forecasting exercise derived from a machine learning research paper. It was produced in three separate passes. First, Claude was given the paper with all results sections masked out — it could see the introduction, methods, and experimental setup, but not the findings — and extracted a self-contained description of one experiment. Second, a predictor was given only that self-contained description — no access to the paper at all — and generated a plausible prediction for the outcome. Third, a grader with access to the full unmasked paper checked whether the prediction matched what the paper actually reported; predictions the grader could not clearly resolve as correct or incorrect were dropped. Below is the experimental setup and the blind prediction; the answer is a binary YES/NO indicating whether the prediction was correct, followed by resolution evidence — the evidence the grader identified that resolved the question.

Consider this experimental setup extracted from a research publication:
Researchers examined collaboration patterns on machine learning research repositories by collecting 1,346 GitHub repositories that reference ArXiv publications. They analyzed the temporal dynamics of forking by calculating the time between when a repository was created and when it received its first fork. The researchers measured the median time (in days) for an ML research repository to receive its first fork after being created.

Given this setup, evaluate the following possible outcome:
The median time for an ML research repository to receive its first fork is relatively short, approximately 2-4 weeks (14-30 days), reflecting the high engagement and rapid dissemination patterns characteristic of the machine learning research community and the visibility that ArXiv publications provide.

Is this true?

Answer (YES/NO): NO